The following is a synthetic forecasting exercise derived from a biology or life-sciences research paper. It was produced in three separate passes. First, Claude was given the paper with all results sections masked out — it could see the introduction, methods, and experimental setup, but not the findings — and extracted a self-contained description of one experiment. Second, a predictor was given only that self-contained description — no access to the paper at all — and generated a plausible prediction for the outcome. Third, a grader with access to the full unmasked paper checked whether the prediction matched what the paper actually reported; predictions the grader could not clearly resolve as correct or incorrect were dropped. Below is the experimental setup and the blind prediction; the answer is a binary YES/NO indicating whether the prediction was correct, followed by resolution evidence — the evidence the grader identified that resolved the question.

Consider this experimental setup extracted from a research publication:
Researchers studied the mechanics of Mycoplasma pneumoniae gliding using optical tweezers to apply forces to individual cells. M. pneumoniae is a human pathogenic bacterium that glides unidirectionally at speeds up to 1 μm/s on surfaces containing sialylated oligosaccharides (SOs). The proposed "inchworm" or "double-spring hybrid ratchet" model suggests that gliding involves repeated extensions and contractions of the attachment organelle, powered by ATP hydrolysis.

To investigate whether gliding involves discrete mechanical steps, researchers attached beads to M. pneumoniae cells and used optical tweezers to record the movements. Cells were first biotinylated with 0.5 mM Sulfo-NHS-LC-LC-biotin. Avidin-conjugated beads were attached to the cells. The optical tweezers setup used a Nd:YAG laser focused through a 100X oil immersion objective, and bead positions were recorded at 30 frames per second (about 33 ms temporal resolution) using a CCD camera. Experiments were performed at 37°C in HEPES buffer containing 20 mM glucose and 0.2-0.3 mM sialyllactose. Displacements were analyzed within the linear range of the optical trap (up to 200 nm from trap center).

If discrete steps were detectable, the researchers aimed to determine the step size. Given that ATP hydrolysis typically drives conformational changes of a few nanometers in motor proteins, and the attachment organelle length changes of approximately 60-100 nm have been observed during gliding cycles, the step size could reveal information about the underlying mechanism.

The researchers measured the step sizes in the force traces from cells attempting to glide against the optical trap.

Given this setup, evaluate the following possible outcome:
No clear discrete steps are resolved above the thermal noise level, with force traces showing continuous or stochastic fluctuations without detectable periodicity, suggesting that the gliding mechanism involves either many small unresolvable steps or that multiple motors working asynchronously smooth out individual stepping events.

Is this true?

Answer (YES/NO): NO